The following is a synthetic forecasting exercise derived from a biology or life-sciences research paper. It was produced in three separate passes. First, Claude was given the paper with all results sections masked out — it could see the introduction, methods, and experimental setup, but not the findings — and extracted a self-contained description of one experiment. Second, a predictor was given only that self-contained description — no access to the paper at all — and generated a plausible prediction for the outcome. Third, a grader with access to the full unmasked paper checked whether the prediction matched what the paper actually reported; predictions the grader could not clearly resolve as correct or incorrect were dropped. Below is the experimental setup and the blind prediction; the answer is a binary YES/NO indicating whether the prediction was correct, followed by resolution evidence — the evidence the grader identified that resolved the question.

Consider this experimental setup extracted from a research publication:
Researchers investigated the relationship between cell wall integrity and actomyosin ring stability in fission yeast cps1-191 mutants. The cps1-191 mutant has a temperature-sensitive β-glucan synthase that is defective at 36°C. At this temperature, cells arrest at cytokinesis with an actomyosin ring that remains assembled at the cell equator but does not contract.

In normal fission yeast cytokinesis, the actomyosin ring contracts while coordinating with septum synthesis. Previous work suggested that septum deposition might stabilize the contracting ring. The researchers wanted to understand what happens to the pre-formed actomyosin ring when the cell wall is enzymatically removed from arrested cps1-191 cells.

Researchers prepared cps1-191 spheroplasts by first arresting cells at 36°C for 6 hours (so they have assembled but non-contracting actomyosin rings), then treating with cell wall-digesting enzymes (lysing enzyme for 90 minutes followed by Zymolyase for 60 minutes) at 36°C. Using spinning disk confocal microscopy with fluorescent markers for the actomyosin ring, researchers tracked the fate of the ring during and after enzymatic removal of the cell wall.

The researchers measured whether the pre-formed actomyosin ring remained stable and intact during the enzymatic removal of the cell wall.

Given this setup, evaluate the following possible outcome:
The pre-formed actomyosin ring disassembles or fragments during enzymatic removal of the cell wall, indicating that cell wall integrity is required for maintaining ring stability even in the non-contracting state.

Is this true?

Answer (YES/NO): NO